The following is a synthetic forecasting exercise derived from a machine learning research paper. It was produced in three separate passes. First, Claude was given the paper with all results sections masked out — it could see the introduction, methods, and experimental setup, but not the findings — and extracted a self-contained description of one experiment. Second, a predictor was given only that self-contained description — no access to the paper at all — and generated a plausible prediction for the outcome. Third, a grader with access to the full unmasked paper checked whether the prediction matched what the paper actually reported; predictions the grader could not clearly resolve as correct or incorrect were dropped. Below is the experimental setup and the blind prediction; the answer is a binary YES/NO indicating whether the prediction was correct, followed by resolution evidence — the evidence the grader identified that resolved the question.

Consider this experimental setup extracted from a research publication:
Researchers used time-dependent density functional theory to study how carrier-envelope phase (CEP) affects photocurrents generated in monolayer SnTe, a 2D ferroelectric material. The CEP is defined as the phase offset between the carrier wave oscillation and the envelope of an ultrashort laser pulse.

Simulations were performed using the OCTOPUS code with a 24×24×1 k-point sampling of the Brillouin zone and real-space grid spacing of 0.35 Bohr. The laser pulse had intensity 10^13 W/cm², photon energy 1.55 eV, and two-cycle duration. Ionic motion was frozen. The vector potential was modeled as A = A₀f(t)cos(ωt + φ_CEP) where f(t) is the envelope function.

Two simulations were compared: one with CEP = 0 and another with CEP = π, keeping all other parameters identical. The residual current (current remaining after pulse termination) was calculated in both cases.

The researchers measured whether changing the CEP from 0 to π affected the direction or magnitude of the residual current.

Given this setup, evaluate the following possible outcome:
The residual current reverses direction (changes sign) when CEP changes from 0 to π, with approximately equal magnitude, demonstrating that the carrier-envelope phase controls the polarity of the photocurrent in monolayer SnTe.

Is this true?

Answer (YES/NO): YES